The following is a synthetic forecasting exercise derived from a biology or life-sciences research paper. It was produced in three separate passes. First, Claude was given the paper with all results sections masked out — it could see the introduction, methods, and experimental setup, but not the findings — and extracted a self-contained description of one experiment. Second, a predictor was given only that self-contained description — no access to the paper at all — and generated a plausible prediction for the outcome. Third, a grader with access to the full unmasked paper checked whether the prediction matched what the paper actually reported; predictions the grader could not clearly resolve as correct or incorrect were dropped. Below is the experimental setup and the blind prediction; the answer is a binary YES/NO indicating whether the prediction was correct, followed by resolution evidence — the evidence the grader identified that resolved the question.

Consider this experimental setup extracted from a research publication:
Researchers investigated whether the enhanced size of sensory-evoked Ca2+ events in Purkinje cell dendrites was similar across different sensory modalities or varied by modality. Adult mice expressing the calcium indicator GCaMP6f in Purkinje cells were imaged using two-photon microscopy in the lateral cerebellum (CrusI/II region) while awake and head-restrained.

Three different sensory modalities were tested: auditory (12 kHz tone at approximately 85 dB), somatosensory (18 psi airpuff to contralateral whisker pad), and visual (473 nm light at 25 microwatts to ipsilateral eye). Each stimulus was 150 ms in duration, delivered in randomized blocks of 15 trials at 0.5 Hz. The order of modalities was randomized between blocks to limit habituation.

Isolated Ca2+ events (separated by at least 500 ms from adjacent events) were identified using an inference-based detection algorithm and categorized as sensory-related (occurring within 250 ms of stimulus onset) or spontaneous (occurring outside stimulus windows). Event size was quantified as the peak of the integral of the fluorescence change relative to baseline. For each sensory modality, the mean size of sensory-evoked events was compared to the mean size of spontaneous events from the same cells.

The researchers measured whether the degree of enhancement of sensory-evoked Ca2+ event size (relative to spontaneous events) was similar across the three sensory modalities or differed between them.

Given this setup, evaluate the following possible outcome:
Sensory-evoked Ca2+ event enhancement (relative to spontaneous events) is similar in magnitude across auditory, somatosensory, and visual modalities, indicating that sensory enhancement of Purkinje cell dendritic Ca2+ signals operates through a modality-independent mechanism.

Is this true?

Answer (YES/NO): NO